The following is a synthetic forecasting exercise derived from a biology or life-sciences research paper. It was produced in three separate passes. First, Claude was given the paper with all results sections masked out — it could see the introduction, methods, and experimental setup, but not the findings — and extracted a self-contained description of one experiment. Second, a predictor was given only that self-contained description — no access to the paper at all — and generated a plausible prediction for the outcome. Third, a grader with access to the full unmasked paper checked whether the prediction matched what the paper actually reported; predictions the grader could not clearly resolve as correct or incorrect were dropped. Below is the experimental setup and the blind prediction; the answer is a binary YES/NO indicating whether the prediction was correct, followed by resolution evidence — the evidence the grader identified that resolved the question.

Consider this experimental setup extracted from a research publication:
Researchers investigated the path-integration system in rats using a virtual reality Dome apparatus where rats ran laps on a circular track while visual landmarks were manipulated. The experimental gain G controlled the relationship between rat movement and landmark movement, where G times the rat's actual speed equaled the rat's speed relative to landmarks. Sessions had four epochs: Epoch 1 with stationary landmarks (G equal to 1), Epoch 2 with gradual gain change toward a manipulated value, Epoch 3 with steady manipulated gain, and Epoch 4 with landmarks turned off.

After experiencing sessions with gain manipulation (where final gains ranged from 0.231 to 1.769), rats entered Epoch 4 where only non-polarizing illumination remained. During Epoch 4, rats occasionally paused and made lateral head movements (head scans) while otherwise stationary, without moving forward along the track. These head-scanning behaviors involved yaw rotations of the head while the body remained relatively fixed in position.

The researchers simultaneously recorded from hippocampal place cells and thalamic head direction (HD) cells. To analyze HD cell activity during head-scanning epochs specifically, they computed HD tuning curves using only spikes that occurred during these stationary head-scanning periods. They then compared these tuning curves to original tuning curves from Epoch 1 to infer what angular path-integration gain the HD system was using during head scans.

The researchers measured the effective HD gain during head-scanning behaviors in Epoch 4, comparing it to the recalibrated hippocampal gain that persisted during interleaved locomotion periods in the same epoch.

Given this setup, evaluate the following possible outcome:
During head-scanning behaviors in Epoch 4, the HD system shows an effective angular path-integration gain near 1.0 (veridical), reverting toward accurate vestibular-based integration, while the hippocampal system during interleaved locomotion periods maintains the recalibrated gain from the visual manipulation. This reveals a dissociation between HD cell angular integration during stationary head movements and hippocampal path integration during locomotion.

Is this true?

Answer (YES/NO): YES